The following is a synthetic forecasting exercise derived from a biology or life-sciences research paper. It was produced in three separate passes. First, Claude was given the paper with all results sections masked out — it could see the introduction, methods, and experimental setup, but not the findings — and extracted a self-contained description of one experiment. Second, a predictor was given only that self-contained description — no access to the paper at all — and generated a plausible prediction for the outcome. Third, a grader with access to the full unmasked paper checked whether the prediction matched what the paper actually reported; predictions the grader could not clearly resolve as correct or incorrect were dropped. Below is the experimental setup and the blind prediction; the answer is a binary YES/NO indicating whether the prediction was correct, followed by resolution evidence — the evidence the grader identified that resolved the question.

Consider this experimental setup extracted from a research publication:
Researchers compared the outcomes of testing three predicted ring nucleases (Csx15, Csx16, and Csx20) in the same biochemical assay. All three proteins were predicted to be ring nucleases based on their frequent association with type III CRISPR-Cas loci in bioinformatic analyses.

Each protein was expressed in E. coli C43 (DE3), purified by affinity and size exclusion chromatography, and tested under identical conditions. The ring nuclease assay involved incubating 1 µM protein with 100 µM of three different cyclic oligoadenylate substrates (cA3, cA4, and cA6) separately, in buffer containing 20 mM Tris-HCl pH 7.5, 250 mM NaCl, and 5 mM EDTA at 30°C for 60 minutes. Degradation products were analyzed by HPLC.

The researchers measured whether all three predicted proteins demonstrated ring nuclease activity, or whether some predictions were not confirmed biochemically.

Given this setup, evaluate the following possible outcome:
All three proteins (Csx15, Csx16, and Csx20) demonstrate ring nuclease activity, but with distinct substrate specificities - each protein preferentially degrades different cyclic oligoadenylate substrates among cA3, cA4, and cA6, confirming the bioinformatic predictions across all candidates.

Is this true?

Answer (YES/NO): NO